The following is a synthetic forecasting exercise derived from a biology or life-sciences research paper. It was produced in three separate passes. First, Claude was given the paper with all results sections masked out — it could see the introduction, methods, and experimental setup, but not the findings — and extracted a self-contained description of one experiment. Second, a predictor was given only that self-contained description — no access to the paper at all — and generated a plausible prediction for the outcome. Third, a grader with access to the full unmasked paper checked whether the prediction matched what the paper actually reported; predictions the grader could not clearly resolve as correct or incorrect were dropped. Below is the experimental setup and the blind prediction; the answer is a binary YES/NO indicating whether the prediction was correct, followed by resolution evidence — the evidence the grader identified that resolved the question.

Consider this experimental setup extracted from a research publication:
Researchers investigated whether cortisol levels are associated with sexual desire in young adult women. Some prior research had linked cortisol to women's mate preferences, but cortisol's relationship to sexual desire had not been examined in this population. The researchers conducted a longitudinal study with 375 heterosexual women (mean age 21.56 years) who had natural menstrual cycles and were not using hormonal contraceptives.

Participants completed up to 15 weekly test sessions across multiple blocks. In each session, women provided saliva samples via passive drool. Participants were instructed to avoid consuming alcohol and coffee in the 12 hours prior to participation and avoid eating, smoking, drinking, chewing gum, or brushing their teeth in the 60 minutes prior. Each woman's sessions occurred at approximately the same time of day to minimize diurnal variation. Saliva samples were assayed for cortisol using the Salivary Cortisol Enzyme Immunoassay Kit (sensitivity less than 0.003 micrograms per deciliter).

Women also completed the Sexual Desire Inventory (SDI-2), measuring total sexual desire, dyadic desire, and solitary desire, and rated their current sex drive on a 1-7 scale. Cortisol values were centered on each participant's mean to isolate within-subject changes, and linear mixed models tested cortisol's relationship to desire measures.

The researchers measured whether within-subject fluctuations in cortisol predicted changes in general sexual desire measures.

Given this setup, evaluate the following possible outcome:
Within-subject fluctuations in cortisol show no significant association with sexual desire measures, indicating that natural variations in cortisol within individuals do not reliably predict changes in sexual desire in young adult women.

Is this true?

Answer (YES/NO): YES